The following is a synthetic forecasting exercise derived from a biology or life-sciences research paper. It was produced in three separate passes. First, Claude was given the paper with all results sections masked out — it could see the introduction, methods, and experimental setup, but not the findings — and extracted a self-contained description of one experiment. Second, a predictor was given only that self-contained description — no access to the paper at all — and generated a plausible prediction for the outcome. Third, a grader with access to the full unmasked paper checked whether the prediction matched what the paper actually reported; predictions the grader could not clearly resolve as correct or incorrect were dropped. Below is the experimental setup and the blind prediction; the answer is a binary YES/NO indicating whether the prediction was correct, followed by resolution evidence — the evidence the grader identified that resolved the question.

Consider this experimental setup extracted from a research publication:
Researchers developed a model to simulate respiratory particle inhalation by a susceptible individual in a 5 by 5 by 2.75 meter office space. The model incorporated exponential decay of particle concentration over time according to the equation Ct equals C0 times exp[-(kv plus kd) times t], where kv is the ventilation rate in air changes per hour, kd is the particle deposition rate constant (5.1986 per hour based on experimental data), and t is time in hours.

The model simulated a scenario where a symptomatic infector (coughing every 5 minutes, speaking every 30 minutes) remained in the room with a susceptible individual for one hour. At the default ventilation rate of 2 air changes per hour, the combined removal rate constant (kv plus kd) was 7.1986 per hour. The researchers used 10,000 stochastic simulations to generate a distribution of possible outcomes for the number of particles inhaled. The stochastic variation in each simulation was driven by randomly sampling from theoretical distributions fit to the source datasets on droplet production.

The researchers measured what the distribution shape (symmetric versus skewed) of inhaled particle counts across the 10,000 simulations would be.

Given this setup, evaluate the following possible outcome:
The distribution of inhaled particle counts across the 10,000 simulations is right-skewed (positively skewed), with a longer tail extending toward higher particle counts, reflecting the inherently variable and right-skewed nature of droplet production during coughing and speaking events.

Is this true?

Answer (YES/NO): YES